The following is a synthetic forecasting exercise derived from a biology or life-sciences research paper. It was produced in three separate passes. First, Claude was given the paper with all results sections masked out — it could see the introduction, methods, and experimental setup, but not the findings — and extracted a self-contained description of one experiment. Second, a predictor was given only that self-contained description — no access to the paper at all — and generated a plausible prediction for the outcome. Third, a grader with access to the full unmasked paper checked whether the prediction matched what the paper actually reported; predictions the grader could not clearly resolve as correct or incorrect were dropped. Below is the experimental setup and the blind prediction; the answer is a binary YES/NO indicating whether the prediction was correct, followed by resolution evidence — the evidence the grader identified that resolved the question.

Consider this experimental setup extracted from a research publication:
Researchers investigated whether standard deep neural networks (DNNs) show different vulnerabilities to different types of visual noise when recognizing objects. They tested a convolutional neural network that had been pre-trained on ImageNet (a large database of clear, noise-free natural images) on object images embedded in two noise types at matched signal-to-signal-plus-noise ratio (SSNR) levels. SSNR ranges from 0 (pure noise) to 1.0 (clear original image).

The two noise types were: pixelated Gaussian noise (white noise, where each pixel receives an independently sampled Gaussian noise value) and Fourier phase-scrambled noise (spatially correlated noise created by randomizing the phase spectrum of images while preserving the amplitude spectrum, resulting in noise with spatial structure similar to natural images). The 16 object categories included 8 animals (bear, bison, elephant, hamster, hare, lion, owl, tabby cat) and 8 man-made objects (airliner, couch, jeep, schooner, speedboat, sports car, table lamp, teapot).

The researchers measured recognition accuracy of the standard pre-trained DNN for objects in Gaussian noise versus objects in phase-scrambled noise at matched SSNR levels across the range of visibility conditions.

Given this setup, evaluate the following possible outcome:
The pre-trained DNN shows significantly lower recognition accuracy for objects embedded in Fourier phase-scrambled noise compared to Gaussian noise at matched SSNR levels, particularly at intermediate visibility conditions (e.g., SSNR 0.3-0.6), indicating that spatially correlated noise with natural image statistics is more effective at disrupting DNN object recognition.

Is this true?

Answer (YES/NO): NO